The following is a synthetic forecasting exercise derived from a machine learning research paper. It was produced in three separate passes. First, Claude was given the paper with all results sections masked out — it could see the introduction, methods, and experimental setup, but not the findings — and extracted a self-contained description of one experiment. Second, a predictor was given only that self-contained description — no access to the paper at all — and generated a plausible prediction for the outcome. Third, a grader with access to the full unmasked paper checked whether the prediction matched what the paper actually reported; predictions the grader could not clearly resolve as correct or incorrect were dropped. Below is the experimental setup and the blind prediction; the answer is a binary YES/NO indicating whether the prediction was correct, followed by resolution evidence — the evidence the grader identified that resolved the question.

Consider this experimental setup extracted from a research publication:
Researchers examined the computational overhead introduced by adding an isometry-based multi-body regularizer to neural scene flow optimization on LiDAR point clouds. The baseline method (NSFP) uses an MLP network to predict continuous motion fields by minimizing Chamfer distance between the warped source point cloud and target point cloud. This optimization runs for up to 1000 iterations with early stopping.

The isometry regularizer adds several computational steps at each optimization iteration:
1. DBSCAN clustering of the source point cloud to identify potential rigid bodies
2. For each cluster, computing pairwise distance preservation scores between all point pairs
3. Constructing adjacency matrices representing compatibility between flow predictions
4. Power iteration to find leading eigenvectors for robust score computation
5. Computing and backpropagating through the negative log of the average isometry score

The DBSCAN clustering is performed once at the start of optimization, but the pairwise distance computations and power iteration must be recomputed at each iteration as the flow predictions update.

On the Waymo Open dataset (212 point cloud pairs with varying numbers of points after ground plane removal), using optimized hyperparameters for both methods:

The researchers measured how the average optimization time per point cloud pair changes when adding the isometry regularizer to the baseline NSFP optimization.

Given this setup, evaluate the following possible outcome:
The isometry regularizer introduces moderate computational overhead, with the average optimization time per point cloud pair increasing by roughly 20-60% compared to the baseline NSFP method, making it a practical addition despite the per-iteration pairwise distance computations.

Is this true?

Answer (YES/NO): NO